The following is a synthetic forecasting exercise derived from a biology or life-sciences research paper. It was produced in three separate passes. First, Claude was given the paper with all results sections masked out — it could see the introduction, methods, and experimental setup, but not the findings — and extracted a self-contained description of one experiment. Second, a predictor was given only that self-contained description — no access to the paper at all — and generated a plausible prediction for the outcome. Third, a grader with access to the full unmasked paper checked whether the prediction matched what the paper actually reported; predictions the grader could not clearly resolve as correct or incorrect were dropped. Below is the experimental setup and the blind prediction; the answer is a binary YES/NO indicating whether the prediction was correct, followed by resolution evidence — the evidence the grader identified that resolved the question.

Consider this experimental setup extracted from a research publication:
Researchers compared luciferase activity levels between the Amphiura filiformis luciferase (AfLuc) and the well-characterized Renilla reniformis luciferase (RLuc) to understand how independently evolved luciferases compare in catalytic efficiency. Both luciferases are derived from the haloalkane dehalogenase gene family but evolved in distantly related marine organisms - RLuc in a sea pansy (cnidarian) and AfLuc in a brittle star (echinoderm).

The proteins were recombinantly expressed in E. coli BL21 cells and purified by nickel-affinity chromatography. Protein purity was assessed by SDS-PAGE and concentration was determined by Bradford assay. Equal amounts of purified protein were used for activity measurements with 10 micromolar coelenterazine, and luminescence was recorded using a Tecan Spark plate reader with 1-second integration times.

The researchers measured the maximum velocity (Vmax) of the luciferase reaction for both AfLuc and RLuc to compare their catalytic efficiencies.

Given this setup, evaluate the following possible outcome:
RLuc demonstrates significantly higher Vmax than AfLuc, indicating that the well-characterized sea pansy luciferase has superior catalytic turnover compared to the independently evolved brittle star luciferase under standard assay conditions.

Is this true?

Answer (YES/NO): NO